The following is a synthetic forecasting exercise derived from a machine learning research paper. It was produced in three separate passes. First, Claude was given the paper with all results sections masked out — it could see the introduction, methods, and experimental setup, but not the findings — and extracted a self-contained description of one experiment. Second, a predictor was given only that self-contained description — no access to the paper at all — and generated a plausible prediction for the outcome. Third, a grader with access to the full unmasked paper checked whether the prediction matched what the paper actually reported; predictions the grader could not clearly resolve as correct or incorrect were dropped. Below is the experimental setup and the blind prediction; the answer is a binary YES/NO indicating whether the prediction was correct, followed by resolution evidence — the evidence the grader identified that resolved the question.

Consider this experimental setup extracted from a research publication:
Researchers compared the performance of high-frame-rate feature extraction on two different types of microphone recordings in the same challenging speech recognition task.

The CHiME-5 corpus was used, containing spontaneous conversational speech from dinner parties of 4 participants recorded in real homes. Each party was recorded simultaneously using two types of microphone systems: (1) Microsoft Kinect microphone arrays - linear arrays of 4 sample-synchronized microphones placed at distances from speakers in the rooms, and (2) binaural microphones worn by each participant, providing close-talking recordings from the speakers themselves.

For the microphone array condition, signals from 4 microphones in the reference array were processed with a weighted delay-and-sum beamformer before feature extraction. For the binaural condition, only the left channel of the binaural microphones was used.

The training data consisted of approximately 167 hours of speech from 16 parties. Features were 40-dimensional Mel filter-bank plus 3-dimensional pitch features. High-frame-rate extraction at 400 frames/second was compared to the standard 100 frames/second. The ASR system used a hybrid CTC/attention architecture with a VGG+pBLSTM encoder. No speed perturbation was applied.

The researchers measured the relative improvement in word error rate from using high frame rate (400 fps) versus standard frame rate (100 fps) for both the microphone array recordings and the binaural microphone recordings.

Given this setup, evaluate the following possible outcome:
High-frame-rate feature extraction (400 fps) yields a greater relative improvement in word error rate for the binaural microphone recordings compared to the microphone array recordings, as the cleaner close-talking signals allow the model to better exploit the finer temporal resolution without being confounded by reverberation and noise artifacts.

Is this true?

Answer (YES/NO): YES